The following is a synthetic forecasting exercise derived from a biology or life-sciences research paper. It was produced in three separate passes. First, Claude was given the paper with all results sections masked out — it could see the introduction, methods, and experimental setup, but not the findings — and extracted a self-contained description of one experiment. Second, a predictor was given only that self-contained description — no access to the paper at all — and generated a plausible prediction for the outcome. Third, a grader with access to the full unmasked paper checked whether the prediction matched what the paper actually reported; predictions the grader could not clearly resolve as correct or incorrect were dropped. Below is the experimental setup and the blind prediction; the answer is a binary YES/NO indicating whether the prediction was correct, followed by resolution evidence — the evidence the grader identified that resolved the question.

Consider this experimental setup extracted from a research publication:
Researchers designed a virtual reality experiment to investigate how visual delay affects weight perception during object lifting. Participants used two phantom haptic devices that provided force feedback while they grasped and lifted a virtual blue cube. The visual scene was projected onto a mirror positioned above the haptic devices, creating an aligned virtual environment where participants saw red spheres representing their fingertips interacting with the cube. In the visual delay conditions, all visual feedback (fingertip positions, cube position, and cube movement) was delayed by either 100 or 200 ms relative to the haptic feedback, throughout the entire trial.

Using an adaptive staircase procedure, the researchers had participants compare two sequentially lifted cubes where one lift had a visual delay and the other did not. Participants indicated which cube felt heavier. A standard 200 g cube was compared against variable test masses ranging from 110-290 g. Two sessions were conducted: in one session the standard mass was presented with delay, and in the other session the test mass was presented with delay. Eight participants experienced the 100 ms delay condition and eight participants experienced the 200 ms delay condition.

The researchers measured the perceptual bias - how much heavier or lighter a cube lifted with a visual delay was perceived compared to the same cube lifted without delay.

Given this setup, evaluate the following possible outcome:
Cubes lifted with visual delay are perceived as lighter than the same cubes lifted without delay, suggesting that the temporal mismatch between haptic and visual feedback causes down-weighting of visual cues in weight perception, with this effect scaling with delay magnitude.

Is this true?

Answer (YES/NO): NO